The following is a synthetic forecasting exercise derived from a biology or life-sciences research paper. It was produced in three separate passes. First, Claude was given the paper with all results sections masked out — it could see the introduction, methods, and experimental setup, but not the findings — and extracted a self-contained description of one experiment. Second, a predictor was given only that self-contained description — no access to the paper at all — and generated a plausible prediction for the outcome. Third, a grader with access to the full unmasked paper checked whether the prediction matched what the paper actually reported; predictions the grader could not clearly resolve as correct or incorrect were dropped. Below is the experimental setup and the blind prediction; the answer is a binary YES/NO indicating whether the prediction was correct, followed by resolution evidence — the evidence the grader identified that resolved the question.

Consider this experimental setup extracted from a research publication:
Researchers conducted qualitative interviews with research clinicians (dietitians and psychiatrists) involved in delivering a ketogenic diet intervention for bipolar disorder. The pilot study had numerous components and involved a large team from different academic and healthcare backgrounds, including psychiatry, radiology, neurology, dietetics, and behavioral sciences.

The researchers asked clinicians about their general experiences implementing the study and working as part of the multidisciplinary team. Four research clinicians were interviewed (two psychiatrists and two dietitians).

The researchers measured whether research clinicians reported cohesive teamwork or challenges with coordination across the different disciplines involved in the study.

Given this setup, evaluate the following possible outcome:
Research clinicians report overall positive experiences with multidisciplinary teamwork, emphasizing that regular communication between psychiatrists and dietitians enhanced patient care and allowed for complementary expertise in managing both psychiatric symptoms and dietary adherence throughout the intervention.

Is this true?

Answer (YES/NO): NO